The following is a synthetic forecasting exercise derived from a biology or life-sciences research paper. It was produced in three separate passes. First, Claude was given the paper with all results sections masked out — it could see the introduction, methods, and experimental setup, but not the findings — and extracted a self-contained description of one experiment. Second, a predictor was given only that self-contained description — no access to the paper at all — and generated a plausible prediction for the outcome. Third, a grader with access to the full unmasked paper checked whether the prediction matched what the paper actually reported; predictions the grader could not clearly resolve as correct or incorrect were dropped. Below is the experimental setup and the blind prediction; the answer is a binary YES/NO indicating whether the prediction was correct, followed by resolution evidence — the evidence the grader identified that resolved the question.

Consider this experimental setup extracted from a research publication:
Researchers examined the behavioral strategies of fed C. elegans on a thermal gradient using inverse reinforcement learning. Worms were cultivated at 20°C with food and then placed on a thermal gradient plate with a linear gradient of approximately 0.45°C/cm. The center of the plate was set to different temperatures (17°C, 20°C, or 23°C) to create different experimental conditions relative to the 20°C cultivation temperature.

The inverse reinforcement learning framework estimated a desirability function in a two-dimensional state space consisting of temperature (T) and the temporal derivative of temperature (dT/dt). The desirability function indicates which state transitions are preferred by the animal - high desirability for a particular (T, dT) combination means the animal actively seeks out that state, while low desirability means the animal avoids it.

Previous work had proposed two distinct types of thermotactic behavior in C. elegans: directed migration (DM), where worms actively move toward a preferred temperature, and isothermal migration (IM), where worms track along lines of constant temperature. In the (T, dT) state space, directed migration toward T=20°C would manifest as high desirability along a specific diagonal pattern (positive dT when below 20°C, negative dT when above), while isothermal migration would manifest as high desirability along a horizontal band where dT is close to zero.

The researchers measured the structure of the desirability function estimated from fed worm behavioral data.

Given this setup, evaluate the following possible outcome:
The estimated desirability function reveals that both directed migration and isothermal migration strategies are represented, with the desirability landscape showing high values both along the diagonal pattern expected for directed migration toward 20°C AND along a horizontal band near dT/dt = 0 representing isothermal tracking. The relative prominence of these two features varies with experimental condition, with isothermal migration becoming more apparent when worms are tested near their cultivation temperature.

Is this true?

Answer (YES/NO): NO